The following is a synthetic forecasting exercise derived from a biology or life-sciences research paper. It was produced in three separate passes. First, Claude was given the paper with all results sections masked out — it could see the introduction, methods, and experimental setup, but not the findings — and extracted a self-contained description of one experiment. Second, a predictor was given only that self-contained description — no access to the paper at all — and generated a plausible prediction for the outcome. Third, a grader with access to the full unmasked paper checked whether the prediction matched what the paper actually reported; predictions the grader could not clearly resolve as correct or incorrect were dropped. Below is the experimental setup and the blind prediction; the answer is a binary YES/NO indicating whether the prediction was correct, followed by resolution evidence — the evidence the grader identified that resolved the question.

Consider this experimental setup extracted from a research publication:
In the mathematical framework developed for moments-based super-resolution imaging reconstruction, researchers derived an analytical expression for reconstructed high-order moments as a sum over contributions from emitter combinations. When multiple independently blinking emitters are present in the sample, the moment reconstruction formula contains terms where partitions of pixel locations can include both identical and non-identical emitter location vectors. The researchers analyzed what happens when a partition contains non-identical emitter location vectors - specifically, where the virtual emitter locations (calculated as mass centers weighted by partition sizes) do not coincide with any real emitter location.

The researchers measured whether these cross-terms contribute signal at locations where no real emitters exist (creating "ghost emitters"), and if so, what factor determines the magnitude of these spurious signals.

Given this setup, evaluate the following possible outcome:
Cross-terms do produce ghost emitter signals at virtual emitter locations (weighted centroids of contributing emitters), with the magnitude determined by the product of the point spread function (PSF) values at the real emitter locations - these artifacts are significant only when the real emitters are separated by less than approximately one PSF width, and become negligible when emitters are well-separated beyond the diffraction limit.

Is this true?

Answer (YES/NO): YES